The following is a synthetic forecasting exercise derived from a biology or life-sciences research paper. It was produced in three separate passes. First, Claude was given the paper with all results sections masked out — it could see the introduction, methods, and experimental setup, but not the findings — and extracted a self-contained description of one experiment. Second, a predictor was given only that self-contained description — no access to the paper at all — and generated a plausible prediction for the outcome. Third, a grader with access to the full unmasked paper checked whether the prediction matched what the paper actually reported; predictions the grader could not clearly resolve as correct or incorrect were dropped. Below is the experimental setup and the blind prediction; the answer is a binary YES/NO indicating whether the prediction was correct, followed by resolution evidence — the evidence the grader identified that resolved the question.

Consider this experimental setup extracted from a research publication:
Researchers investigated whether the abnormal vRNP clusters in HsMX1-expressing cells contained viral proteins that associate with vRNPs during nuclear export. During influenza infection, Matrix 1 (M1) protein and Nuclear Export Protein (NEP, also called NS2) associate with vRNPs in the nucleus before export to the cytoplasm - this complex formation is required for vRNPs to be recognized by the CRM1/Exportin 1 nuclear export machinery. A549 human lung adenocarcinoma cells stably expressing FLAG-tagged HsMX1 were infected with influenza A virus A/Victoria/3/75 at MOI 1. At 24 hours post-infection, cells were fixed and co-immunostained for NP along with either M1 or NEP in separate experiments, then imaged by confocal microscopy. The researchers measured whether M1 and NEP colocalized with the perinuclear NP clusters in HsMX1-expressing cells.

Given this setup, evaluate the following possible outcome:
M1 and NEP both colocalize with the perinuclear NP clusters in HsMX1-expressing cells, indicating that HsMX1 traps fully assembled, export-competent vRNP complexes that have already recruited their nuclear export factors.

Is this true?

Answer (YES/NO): NO